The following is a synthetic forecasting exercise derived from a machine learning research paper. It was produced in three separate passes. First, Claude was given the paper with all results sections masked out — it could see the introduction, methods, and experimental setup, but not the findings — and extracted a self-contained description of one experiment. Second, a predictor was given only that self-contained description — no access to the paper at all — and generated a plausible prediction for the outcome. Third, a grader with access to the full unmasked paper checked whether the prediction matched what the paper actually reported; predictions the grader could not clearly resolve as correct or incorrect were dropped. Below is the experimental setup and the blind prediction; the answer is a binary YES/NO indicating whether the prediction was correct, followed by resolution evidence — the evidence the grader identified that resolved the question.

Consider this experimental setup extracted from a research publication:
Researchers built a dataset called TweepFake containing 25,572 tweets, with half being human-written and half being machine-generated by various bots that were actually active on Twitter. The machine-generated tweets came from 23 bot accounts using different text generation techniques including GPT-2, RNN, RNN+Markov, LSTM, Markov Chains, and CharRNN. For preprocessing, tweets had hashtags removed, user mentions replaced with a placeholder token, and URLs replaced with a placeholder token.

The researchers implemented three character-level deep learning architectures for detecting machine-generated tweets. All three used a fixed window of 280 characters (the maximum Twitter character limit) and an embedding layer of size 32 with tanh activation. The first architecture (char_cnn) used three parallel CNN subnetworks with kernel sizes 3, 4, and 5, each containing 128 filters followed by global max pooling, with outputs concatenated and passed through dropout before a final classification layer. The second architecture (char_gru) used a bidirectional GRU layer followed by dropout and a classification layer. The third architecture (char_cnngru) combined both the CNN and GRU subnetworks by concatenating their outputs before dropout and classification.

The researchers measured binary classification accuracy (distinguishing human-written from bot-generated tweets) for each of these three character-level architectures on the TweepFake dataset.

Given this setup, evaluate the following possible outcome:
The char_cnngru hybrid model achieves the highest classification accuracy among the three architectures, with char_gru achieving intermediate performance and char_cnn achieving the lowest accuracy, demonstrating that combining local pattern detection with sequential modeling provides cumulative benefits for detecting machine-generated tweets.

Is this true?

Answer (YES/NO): NO